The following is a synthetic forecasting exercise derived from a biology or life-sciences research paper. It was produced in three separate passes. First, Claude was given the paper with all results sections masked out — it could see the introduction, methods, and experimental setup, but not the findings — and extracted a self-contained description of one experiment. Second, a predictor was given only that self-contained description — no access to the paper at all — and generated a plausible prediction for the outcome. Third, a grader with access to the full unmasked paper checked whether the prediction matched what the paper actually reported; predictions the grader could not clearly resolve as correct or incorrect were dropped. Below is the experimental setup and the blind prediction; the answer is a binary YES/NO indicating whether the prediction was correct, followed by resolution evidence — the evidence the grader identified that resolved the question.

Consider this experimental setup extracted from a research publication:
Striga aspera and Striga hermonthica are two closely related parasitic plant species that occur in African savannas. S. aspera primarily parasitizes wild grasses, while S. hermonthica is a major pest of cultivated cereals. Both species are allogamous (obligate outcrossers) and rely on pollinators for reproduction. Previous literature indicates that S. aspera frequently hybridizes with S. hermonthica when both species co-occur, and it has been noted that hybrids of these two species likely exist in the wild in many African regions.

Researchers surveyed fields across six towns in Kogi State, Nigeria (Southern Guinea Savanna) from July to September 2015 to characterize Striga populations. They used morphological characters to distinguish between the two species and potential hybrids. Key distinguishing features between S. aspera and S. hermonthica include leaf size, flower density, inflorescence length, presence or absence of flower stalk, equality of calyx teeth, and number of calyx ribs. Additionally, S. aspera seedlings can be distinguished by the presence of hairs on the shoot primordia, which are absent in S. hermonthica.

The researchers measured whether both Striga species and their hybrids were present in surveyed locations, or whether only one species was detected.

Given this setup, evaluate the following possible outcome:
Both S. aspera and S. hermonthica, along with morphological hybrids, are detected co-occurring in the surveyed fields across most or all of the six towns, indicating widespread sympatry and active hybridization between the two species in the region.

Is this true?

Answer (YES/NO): NO